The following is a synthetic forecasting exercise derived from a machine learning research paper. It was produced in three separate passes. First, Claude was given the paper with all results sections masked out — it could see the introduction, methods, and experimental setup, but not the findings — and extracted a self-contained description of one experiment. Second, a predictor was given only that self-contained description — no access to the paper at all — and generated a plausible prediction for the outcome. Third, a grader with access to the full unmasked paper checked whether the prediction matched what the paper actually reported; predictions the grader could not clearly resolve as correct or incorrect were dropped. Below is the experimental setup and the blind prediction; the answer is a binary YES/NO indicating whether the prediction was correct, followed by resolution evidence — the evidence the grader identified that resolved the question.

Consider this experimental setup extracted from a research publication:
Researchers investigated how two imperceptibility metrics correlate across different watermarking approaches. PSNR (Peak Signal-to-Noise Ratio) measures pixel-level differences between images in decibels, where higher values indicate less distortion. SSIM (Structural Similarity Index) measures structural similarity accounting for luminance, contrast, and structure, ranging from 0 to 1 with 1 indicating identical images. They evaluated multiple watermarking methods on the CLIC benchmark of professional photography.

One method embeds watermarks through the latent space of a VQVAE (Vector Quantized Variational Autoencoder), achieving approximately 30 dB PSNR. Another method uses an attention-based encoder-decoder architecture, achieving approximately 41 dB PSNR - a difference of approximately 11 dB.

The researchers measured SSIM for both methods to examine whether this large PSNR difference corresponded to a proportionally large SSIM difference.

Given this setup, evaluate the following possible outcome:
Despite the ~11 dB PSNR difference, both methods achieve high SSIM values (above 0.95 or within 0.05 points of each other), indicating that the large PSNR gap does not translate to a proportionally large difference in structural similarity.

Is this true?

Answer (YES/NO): NO